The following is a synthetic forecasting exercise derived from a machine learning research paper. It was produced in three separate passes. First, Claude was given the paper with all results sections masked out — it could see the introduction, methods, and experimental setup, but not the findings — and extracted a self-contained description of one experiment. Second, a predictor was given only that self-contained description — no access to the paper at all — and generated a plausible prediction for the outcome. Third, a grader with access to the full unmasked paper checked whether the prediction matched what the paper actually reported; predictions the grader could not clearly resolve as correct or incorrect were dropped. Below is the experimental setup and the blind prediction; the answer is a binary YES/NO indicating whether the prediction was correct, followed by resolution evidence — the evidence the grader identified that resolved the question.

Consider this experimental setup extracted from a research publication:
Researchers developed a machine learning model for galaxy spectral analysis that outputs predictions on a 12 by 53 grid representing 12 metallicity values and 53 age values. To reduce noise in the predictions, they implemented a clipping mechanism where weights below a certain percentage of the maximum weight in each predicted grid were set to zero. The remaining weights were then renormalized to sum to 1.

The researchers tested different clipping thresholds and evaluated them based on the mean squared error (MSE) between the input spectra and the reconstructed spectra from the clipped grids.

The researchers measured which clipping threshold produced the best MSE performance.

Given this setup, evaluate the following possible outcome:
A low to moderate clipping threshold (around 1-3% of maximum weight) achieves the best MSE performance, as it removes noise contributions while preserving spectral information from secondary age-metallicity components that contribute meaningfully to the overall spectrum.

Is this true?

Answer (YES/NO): NO